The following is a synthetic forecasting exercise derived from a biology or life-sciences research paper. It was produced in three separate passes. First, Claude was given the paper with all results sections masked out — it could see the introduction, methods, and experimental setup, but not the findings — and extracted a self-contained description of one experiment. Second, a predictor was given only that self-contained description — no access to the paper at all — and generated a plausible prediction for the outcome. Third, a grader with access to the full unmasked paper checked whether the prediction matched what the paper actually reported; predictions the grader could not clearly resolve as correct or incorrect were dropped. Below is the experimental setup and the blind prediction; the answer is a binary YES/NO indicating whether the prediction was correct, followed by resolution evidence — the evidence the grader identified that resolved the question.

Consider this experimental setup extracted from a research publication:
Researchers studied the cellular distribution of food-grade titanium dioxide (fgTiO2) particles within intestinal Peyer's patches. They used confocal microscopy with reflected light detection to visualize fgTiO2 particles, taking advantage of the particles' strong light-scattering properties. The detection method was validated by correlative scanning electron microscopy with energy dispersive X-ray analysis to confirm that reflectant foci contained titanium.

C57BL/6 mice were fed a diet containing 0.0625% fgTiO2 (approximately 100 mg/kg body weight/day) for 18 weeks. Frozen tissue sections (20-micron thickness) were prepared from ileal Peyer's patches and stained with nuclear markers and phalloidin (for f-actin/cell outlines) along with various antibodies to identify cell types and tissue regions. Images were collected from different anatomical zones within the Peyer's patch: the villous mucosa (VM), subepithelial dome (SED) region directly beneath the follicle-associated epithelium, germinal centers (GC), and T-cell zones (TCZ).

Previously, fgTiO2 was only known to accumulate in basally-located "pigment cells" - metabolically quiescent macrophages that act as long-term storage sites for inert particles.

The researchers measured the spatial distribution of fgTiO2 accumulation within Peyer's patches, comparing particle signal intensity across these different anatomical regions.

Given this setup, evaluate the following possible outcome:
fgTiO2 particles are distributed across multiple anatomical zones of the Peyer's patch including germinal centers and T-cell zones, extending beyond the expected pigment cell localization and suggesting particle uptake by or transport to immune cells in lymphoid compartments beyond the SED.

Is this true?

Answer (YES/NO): NO